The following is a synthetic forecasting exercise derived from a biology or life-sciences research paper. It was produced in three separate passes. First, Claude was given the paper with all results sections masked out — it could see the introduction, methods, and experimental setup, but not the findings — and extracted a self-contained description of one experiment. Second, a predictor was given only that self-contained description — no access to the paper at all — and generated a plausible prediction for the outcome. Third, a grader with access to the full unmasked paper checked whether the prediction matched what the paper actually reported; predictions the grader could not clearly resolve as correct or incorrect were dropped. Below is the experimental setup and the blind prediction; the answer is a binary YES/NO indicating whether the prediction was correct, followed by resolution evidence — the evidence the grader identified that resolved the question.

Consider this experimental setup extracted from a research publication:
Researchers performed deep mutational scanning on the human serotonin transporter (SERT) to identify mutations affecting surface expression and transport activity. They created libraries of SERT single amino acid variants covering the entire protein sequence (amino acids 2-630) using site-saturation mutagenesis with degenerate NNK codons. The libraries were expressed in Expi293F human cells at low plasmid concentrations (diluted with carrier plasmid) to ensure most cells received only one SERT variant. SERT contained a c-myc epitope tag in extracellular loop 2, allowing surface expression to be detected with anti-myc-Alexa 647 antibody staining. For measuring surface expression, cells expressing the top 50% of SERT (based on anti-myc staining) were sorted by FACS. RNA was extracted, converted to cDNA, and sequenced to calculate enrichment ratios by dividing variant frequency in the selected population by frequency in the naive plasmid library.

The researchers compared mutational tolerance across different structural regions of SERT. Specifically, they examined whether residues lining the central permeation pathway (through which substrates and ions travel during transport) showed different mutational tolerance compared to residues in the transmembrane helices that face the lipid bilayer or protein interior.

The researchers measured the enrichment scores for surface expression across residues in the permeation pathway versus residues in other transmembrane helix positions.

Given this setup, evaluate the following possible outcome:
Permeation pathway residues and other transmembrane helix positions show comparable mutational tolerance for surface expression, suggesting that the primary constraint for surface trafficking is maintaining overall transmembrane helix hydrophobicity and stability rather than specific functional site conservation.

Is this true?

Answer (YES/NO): NO